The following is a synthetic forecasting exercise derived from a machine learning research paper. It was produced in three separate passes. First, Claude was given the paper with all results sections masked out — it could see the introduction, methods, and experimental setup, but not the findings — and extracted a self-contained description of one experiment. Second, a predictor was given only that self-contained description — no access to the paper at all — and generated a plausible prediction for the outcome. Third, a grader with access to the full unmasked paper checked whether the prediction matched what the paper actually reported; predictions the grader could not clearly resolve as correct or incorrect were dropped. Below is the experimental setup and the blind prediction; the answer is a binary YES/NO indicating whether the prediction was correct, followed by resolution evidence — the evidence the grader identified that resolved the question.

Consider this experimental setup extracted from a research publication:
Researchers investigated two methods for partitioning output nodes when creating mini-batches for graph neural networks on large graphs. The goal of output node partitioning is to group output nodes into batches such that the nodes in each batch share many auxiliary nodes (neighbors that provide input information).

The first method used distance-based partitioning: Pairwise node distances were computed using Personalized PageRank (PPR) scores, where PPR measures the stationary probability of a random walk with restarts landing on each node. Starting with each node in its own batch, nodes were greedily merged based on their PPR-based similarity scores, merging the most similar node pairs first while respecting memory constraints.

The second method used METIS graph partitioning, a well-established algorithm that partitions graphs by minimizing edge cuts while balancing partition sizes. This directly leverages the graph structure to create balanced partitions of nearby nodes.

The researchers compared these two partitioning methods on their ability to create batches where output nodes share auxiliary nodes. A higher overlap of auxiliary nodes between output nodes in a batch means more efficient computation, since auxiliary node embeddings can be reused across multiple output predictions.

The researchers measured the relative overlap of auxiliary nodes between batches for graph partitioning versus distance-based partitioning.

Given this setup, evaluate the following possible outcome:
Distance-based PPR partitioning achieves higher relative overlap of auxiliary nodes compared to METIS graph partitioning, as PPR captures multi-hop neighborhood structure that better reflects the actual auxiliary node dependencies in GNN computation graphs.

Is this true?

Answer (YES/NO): NO